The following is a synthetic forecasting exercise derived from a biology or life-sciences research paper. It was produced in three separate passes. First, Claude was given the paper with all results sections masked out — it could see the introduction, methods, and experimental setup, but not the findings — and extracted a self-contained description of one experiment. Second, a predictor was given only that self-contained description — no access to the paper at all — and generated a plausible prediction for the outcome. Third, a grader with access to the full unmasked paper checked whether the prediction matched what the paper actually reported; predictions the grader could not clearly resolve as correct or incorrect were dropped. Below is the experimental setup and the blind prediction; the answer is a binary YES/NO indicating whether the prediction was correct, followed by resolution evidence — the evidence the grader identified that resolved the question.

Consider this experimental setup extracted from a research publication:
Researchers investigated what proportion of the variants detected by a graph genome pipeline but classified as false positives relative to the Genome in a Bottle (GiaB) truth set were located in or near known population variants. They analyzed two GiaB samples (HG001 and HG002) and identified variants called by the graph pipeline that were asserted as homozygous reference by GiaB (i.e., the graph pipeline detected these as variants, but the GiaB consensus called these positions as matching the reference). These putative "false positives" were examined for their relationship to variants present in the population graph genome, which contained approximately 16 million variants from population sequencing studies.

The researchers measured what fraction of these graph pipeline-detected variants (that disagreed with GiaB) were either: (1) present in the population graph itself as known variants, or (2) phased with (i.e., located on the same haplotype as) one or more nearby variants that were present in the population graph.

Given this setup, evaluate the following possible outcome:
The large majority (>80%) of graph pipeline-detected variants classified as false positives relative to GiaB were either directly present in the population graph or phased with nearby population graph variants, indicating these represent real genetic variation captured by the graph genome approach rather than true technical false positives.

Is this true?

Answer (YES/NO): YES